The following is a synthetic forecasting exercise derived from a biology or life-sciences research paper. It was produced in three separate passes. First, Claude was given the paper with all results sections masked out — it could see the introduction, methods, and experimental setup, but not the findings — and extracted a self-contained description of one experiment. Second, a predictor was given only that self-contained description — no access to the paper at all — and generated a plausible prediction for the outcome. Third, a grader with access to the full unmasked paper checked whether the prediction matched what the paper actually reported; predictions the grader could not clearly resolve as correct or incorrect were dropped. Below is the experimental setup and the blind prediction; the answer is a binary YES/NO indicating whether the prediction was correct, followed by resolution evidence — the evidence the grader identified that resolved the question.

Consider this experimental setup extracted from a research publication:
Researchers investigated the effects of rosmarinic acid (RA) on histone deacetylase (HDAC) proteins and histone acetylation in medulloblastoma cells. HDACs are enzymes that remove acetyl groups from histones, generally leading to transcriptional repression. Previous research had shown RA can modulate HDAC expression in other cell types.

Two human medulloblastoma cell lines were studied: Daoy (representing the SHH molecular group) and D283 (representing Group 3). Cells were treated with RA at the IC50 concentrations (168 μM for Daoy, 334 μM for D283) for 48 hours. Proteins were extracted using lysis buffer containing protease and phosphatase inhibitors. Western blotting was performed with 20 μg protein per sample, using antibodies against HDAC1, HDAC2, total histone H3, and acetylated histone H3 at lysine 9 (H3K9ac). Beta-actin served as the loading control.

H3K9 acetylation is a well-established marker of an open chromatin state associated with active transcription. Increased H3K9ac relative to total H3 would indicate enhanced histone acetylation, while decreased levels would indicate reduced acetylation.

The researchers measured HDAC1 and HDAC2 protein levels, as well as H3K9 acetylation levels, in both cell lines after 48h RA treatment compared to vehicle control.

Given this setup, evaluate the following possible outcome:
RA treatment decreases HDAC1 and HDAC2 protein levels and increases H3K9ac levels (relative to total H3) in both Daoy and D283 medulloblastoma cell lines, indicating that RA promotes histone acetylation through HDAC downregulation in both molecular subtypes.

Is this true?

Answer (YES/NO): NO